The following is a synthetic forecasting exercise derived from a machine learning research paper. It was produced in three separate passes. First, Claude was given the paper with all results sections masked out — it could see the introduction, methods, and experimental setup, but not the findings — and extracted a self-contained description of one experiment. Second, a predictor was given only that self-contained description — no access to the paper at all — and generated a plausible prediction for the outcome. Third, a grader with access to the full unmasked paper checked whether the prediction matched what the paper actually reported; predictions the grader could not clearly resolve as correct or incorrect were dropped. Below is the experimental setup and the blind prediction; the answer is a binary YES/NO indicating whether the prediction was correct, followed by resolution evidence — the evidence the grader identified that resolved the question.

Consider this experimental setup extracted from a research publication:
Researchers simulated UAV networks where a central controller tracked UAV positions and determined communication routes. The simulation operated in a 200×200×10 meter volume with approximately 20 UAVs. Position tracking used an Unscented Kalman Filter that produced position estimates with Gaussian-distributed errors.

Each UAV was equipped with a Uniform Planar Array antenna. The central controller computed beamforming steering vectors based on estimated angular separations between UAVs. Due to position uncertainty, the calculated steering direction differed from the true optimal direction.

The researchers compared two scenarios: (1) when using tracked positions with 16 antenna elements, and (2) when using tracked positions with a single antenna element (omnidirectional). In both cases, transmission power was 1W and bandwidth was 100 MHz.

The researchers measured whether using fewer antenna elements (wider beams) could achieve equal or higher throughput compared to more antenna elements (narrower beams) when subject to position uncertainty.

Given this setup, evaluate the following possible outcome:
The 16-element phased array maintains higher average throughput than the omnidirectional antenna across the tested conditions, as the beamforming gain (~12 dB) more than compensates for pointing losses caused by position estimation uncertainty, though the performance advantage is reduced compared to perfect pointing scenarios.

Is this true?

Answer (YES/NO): NO